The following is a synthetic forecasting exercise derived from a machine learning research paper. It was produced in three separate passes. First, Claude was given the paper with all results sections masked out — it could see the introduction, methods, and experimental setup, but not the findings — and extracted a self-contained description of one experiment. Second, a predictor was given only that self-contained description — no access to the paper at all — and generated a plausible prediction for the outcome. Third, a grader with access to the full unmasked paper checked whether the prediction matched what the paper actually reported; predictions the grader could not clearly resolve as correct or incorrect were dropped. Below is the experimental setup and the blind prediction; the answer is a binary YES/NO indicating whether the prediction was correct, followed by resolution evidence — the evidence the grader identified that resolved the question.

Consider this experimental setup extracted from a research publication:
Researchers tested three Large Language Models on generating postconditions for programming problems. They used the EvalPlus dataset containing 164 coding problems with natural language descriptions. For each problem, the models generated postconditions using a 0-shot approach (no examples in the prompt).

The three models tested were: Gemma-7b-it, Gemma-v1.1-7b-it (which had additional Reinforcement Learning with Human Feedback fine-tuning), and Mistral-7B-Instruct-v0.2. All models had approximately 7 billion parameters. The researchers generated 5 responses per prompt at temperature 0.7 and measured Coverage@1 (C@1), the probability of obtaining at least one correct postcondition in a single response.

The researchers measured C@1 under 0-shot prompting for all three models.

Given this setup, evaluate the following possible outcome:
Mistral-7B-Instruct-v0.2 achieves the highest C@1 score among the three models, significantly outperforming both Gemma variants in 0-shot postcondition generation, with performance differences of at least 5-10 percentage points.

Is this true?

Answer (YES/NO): NO